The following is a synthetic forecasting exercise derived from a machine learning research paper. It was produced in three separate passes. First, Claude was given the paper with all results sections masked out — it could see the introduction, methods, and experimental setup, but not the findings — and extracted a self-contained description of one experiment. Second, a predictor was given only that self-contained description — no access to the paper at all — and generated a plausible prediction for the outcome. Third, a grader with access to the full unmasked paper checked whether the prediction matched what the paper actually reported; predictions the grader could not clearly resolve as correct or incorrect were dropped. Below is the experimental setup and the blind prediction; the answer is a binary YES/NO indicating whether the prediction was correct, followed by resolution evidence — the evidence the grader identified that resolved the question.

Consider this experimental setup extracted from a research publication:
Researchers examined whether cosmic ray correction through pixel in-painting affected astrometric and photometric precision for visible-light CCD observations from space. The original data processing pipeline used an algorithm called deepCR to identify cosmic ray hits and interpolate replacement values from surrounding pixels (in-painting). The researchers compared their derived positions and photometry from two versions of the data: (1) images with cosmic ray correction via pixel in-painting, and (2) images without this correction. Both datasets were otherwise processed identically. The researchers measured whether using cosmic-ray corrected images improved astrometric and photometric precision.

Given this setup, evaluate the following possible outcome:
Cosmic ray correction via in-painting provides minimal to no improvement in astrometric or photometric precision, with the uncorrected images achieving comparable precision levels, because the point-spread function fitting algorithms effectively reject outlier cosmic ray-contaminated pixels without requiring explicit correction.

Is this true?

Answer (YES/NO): NO